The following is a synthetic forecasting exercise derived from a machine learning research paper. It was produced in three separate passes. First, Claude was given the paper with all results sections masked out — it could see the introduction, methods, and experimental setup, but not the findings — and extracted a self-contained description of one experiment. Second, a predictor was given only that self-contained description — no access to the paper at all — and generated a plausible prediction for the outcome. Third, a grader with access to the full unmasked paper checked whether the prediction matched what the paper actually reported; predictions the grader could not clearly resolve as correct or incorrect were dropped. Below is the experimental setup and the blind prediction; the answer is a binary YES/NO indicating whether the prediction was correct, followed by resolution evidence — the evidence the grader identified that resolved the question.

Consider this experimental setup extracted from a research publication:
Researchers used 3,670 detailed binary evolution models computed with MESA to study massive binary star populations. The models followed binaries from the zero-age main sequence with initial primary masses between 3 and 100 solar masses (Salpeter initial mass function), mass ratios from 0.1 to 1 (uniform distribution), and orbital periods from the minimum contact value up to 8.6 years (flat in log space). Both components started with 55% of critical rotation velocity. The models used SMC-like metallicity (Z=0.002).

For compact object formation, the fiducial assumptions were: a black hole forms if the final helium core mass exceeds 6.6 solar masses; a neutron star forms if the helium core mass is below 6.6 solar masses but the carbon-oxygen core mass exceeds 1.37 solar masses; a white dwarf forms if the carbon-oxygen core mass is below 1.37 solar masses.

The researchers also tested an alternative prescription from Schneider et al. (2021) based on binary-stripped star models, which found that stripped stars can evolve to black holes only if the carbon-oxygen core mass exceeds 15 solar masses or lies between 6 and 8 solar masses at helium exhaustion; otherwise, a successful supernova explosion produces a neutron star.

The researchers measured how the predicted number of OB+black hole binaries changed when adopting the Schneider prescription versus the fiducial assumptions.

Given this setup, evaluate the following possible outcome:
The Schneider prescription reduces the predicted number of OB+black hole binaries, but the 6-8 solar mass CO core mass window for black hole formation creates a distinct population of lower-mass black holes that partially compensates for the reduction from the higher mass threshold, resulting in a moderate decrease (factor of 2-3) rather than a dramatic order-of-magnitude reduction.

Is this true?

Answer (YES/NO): NO